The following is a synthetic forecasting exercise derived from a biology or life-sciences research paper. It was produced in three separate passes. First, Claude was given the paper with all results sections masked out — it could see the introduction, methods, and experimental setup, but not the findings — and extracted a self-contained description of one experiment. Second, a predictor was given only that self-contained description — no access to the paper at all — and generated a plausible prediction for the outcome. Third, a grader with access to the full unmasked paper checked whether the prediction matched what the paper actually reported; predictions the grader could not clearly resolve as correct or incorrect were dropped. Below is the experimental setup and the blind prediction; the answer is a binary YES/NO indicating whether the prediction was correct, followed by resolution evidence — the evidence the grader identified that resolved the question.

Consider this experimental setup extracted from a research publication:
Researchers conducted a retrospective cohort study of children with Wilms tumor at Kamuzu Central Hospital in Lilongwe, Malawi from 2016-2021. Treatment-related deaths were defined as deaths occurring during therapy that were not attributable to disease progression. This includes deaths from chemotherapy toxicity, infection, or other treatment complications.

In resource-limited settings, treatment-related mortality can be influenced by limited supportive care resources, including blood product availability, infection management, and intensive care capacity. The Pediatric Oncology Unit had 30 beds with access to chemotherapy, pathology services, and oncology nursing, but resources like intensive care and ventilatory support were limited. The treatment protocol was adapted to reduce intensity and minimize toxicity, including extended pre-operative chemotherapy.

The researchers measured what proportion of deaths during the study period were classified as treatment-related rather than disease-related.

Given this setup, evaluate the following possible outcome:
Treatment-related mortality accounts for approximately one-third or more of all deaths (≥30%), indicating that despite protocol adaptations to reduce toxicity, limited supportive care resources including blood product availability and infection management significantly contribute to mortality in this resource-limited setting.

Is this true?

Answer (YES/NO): NO